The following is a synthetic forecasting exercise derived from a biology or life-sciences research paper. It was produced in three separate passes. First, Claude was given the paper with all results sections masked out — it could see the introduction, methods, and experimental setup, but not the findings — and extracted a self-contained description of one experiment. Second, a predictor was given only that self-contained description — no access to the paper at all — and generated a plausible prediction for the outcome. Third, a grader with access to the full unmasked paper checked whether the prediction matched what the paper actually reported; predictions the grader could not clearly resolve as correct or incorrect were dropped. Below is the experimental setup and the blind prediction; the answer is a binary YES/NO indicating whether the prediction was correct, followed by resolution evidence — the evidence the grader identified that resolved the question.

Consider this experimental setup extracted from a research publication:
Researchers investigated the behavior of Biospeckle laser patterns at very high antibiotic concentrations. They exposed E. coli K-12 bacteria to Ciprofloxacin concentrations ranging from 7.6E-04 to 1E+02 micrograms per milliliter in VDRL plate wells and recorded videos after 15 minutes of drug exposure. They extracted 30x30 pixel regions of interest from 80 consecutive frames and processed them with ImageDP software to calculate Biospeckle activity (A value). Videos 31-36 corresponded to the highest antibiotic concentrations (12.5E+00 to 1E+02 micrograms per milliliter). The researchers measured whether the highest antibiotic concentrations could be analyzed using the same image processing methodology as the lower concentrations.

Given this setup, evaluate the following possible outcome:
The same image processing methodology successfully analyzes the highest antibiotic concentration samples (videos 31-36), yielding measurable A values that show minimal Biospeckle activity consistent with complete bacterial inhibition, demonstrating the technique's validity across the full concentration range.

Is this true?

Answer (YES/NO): NO